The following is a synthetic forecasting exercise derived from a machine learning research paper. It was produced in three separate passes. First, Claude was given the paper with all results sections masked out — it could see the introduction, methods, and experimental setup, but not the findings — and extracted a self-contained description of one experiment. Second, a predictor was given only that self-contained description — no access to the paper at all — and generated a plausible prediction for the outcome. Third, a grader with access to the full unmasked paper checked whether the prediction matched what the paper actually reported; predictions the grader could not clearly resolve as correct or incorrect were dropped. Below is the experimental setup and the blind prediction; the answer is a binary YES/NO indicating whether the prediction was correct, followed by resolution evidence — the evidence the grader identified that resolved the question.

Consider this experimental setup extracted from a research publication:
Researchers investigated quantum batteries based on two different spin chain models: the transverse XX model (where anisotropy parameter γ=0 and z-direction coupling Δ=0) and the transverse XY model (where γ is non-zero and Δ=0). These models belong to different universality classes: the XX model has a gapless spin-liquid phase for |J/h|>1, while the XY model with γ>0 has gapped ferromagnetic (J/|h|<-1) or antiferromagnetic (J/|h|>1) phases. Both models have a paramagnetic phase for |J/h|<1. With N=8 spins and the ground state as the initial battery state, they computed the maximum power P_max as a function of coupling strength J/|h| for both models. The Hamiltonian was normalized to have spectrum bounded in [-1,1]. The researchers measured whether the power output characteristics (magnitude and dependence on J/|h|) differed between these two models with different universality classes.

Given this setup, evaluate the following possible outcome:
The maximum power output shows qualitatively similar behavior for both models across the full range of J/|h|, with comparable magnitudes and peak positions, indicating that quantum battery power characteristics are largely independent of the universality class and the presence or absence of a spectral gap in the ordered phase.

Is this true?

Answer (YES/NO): NO